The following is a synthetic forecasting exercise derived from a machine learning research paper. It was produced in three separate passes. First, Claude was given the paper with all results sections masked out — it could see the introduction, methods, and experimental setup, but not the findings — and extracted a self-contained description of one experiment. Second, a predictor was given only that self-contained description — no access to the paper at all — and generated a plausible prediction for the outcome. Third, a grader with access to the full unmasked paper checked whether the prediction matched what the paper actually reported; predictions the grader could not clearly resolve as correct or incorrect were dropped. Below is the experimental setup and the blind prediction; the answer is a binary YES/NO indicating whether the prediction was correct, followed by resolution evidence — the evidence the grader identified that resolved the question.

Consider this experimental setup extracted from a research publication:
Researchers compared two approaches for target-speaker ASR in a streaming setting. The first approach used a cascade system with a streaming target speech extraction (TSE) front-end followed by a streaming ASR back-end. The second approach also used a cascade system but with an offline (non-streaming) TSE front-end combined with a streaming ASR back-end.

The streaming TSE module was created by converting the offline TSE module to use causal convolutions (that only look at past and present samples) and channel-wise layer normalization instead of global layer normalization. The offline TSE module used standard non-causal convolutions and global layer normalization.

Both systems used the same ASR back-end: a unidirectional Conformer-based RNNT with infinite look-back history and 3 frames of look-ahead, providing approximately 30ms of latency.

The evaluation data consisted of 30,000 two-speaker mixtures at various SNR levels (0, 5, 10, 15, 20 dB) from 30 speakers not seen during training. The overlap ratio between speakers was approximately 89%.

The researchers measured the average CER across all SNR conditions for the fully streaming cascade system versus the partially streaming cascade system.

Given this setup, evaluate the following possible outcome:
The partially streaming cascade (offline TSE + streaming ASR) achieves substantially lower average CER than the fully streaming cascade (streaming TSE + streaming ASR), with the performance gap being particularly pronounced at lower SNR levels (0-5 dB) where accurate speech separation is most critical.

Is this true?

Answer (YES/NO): YES